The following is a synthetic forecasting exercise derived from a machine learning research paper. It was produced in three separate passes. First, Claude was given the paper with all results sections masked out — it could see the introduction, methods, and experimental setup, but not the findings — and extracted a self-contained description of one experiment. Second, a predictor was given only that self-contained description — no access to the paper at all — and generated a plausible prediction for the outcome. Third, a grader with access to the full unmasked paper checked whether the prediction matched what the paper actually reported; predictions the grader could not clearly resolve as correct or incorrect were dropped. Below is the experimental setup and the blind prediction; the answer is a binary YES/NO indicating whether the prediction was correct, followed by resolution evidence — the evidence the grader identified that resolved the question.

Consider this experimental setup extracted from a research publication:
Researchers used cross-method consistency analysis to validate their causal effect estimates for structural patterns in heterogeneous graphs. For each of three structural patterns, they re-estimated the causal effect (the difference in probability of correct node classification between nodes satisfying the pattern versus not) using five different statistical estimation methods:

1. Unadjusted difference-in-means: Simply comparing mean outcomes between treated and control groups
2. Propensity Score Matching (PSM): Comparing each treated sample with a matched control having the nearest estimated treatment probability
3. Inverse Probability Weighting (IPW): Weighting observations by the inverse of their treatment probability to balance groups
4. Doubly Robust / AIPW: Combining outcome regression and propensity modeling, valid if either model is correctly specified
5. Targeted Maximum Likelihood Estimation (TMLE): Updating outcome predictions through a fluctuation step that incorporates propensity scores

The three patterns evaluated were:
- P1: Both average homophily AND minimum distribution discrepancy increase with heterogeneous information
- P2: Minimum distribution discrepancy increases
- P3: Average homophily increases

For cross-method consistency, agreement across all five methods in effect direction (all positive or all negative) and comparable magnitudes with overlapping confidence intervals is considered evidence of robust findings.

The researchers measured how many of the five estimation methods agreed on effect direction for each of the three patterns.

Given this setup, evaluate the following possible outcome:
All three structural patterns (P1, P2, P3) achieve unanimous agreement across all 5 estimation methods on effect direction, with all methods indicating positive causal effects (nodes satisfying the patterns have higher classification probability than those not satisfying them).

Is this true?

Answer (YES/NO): YES